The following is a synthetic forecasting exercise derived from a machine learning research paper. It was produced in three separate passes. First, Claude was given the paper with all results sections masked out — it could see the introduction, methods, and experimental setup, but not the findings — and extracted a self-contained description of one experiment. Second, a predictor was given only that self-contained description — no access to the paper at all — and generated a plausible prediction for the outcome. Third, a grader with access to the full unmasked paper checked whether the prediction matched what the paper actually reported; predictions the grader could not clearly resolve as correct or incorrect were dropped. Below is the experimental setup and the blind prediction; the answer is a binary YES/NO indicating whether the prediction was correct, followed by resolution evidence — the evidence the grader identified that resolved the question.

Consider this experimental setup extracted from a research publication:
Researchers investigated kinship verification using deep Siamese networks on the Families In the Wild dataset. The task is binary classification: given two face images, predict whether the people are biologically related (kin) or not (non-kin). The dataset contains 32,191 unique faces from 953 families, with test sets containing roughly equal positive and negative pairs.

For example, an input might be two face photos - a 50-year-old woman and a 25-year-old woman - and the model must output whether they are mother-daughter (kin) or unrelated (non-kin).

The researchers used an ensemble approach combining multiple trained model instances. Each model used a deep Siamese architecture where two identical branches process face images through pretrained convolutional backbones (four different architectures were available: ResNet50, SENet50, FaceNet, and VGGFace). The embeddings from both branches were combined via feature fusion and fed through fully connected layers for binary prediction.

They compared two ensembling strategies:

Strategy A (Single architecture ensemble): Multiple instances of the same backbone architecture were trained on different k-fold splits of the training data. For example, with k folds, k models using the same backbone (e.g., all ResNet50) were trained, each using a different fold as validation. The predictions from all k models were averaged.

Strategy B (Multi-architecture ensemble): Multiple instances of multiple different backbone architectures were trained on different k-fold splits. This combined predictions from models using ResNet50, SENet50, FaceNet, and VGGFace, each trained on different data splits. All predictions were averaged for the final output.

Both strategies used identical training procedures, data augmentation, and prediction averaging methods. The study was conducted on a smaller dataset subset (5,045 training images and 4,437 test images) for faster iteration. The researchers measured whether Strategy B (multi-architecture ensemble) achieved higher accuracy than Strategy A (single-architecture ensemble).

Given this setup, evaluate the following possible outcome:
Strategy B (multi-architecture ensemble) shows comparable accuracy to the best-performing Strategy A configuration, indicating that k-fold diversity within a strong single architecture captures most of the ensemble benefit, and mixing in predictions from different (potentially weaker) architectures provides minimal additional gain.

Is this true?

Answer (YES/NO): NO